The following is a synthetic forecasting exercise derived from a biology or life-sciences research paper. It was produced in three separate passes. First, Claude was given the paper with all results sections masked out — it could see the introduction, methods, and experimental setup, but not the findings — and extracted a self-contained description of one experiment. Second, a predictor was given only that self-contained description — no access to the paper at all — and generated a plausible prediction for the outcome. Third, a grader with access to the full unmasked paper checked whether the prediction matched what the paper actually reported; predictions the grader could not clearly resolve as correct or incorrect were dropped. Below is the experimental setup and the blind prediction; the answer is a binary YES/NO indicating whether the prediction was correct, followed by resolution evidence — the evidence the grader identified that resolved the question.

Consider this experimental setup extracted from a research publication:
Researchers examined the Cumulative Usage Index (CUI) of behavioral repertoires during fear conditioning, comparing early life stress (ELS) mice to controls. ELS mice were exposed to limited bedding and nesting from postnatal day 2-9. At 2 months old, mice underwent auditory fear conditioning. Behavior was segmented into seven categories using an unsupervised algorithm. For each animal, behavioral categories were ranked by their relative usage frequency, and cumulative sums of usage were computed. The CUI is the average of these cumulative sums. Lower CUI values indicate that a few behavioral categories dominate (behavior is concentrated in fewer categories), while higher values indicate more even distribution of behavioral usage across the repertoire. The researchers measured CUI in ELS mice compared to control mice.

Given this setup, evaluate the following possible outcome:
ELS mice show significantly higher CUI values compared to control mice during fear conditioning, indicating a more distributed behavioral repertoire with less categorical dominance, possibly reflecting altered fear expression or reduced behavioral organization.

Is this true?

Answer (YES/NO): NO